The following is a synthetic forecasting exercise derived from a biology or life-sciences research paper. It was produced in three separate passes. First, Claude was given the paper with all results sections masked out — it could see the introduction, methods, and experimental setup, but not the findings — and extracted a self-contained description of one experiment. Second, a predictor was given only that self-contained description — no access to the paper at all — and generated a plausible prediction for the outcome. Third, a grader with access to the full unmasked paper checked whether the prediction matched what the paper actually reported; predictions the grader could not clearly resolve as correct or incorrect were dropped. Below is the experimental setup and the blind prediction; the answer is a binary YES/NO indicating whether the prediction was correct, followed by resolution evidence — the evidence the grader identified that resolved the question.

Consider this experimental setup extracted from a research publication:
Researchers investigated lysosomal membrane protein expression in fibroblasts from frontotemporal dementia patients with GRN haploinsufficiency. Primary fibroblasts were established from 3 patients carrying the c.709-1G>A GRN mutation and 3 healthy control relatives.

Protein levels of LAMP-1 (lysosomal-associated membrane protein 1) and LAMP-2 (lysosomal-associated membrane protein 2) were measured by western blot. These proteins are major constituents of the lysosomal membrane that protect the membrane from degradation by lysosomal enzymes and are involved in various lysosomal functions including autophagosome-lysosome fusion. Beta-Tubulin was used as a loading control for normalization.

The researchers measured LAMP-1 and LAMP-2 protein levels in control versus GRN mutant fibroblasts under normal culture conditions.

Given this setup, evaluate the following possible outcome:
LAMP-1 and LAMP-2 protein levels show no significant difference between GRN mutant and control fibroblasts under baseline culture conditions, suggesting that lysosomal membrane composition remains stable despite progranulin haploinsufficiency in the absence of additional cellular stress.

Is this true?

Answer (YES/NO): YES